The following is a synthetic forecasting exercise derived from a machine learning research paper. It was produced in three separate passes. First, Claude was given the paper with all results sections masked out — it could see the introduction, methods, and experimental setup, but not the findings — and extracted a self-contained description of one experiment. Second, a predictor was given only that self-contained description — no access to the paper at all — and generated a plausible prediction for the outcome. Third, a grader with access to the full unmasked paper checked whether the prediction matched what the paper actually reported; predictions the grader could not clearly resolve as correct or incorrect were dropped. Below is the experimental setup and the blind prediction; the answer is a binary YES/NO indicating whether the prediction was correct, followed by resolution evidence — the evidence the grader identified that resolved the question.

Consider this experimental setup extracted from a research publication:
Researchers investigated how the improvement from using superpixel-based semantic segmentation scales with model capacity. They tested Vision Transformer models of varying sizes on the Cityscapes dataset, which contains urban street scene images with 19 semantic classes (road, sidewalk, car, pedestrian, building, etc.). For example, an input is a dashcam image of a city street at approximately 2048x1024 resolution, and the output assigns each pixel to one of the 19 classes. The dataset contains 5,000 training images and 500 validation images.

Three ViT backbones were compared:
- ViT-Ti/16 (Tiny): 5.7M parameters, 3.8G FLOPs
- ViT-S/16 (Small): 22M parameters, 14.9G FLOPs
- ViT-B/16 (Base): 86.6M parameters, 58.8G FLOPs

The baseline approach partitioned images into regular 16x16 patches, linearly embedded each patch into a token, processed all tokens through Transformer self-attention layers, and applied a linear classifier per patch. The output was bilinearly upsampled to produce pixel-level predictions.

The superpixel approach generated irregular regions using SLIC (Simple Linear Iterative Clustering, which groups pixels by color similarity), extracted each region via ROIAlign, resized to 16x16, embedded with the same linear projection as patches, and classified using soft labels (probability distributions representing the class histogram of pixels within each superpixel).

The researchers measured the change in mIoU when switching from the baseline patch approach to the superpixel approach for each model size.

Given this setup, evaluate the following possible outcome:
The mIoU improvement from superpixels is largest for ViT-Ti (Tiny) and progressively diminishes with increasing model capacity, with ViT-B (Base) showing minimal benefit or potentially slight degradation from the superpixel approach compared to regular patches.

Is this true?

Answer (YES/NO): YES